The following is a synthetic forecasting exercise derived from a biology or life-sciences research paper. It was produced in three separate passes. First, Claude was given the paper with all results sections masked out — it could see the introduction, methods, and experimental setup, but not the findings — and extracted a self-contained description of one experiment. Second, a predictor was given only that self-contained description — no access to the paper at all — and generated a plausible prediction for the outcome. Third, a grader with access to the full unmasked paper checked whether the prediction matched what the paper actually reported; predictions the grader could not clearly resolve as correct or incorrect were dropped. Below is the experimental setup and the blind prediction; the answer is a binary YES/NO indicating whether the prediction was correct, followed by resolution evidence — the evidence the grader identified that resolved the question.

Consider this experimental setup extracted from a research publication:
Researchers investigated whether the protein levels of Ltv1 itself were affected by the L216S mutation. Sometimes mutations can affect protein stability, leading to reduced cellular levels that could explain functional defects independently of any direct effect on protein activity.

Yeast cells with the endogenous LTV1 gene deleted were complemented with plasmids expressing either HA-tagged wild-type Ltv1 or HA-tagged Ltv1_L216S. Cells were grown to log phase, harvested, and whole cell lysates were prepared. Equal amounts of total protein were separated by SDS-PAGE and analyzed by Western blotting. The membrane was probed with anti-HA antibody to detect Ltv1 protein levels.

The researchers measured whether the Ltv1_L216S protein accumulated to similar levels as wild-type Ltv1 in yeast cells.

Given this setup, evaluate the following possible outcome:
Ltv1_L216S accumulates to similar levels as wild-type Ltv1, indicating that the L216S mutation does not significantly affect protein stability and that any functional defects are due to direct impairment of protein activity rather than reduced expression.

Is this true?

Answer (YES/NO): YES